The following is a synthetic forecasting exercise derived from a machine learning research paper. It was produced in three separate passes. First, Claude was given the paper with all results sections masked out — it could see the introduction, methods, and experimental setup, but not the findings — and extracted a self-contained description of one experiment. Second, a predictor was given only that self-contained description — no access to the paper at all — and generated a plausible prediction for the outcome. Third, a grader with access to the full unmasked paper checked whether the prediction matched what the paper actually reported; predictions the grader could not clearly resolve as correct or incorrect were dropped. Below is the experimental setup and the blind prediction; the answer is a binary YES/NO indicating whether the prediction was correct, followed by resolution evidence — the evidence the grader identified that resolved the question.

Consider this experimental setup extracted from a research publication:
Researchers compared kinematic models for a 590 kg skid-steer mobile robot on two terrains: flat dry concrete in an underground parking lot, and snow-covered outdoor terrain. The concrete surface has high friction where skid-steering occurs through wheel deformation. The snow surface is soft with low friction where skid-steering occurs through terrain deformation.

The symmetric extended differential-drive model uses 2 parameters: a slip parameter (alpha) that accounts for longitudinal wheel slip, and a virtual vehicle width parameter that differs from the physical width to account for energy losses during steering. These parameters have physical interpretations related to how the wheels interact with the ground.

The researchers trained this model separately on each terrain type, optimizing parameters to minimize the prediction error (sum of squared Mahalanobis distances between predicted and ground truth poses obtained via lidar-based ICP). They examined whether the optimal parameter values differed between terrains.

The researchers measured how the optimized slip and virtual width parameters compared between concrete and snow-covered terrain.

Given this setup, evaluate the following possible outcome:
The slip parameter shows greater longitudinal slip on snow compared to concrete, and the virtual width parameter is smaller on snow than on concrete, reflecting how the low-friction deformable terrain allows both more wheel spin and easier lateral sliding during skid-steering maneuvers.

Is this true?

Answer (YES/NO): YES